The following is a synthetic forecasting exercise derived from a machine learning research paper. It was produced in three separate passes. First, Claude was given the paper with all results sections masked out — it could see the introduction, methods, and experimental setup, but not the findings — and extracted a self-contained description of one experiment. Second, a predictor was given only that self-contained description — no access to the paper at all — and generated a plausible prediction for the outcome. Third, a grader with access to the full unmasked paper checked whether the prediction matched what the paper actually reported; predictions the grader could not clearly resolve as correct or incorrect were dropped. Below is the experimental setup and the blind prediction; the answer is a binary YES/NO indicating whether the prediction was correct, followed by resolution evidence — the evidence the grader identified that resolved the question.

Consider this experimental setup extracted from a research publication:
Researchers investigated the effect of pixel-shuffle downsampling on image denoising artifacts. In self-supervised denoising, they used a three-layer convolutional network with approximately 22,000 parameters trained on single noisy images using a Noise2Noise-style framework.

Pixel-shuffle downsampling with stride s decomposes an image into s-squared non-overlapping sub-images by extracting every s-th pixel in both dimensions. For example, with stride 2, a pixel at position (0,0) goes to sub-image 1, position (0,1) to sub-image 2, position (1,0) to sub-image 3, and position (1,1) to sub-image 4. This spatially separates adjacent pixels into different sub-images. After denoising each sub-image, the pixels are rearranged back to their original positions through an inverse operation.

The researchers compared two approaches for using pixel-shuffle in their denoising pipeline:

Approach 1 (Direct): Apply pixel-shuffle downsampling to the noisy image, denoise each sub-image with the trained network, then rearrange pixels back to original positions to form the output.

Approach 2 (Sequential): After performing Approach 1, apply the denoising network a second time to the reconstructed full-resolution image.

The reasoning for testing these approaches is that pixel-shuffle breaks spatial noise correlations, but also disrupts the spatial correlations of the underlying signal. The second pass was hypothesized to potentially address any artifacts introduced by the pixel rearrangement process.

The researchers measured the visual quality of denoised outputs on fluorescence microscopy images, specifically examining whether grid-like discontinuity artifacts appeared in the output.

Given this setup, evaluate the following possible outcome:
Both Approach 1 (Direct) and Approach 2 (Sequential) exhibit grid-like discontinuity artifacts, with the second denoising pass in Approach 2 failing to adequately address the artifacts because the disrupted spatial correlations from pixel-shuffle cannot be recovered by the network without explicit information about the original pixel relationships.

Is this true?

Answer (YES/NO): NO